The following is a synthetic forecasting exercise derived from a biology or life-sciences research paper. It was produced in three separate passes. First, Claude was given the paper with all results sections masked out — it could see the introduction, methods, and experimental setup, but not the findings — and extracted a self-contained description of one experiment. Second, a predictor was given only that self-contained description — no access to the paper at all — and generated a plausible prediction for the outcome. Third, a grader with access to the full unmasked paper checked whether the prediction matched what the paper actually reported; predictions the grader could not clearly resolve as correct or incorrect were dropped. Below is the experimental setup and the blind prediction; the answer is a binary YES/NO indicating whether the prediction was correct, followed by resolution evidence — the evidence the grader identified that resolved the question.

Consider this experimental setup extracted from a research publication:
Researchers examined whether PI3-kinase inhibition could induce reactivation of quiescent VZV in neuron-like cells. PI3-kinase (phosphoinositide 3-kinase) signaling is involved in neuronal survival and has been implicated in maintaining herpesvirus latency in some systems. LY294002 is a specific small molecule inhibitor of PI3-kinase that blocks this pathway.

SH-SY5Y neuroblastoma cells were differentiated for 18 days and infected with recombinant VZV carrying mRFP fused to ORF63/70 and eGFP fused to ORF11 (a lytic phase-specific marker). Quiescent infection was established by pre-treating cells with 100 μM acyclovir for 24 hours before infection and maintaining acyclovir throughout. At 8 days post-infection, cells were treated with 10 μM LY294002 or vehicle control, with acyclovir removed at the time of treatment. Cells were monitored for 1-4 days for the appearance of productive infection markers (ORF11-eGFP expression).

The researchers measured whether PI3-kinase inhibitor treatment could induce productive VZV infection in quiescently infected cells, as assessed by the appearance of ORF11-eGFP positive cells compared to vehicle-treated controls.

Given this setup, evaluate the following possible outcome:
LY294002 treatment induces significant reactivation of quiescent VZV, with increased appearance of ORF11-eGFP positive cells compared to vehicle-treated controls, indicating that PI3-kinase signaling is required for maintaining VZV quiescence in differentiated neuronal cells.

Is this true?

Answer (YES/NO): NO